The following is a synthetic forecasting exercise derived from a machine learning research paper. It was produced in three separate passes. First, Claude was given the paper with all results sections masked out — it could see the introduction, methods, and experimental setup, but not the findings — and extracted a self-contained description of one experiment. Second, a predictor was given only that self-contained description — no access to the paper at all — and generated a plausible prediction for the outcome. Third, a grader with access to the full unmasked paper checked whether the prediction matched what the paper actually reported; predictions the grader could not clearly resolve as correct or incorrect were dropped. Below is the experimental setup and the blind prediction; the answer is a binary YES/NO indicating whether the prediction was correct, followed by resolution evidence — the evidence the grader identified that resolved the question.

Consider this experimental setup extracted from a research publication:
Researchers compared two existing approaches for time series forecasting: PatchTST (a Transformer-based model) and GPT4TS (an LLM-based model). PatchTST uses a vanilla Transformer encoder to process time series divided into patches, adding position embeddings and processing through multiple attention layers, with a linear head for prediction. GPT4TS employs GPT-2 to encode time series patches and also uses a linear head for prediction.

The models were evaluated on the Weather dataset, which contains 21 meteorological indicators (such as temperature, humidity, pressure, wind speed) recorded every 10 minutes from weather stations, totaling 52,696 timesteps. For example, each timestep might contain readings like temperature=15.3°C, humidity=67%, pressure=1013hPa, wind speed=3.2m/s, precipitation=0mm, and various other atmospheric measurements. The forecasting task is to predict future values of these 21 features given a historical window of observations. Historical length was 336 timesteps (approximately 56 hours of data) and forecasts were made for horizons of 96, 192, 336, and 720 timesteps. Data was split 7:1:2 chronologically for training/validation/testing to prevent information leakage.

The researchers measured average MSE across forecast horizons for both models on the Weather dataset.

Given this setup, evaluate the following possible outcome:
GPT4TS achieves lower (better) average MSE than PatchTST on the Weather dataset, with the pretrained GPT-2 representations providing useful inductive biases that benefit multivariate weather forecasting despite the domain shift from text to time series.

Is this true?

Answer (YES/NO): NO